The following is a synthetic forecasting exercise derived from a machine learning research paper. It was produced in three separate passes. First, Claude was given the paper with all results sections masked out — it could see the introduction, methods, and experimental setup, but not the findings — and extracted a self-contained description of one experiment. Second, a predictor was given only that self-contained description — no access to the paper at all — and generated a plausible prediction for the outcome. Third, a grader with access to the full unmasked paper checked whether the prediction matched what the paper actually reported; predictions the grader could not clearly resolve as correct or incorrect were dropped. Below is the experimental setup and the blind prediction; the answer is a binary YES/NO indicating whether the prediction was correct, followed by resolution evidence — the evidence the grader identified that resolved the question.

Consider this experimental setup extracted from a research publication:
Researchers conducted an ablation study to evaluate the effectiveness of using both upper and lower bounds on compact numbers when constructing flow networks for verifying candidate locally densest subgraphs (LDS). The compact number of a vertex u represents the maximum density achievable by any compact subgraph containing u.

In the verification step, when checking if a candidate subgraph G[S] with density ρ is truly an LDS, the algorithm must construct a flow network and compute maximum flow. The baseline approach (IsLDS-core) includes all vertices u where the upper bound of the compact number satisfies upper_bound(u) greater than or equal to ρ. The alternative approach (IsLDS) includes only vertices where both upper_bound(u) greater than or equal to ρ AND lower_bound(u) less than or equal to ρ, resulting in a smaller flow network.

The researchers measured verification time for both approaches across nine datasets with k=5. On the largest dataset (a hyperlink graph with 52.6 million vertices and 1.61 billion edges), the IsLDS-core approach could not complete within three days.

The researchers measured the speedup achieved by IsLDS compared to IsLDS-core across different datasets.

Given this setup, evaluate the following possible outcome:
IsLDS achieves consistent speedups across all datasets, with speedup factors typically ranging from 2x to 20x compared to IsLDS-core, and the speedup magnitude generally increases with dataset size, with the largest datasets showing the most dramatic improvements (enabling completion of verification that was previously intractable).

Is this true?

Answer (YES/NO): NO